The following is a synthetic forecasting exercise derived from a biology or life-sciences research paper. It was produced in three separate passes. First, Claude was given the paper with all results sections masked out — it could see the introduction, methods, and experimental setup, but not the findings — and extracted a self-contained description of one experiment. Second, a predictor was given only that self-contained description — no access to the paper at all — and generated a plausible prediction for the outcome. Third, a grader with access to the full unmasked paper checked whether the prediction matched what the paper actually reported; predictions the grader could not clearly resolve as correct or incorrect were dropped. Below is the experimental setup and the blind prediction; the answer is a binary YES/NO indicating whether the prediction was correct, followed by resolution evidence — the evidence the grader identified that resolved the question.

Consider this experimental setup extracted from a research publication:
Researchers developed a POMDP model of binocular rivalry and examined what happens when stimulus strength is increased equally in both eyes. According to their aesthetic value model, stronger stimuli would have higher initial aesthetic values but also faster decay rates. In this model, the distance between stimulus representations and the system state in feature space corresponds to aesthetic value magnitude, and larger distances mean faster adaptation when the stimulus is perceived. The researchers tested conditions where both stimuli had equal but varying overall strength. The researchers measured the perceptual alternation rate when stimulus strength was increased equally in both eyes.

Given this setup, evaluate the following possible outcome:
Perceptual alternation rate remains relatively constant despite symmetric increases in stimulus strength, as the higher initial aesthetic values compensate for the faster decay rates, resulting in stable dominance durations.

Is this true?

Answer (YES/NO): NO